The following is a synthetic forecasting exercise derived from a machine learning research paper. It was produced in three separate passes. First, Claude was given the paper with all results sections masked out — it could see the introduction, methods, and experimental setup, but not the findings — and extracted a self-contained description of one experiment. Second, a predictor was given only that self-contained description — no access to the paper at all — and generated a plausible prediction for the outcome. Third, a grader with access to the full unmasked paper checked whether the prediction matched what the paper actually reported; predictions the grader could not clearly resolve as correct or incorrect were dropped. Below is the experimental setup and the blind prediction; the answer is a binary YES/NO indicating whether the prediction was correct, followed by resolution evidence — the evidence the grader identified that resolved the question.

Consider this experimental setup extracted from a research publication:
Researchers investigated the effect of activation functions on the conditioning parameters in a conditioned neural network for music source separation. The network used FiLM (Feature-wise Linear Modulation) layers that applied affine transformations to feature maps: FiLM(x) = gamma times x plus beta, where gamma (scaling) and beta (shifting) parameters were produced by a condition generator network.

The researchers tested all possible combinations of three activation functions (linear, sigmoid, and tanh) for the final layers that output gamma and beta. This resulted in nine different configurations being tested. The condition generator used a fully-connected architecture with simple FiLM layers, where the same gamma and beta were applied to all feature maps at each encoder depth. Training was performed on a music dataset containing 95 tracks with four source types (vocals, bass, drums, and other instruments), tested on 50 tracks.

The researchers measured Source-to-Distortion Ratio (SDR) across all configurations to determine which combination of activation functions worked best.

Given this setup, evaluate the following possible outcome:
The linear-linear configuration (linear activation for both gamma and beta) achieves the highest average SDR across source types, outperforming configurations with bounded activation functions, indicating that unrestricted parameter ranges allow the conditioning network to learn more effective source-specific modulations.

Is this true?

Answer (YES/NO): YES